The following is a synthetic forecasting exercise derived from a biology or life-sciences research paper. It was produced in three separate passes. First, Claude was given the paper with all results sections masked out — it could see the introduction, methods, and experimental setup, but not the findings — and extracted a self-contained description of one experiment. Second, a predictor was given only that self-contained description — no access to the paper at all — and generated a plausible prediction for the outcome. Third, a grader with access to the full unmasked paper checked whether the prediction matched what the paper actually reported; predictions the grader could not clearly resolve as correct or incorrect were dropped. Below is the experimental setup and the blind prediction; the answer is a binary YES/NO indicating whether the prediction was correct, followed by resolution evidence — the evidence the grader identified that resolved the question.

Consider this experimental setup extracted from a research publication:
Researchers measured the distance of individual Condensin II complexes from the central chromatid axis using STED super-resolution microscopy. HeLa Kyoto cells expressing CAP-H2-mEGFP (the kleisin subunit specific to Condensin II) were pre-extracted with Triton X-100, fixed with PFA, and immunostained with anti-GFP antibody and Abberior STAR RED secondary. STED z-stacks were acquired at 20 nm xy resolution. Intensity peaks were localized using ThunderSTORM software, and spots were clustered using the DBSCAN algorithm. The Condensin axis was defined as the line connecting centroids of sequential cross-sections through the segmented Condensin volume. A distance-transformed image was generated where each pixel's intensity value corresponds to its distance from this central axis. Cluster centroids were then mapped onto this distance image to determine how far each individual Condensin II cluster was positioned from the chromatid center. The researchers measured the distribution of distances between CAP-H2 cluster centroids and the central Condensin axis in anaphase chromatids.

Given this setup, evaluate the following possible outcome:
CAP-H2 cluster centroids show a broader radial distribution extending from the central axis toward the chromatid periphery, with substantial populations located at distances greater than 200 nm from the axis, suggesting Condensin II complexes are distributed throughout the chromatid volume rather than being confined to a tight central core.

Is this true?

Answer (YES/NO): NO